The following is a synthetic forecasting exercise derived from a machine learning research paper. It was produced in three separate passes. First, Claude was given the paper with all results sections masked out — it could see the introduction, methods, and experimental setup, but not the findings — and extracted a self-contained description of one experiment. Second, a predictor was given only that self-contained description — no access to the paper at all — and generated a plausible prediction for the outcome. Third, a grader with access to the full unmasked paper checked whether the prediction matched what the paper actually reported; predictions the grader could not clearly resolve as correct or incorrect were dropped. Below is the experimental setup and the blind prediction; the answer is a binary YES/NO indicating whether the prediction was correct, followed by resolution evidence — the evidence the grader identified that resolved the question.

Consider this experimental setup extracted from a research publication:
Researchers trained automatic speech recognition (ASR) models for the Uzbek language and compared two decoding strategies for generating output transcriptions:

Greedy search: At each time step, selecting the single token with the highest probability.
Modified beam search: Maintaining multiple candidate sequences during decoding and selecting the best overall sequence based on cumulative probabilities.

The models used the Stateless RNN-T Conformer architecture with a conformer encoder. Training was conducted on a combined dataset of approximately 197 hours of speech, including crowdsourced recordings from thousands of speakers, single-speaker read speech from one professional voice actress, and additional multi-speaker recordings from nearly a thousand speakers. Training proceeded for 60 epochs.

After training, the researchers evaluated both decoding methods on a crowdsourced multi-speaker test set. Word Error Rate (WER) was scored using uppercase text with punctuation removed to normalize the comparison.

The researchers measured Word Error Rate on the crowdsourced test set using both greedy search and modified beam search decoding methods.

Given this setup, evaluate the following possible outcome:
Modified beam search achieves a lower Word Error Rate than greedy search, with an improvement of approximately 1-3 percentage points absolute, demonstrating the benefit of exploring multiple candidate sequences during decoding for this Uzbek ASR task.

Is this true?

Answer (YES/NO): NO